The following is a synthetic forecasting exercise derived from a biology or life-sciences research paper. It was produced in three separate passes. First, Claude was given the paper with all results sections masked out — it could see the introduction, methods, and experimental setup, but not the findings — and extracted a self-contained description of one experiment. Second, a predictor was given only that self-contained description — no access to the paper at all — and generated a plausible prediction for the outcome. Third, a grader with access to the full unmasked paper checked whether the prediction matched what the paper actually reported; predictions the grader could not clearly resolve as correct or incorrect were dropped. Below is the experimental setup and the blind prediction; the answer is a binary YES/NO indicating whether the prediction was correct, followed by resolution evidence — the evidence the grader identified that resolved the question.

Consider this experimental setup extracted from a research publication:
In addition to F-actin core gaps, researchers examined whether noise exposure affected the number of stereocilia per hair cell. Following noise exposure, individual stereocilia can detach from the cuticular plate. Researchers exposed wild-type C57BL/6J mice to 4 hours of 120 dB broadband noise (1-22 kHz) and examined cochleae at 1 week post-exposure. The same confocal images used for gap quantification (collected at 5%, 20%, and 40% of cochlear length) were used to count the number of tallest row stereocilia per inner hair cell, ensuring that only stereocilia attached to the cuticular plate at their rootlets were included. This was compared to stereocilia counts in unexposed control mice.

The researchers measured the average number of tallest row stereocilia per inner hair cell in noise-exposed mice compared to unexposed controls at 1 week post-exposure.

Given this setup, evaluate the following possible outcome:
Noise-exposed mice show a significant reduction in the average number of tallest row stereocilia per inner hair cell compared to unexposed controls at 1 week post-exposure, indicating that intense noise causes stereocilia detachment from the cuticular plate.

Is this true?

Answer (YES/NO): NO